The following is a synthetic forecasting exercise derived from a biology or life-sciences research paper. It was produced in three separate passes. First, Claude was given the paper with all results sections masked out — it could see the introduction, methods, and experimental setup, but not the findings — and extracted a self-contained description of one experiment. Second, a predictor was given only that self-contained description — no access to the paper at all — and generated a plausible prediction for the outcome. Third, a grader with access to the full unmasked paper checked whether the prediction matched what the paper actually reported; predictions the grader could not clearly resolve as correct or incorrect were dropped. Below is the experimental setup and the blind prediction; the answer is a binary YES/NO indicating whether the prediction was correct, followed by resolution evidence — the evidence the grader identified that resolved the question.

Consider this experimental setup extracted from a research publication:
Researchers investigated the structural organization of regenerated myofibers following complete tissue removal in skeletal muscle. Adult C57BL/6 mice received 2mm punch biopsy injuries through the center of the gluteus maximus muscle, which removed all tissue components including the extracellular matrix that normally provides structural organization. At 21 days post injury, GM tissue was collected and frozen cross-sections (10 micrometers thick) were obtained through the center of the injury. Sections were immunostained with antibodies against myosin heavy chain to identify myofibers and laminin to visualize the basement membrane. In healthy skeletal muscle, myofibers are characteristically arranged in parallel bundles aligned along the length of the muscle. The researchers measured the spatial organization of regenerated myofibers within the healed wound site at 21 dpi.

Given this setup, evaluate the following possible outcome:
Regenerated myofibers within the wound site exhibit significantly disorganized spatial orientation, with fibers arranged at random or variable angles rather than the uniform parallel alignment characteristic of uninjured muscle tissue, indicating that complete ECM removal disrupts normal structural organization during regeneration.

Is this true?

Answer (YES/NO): YES